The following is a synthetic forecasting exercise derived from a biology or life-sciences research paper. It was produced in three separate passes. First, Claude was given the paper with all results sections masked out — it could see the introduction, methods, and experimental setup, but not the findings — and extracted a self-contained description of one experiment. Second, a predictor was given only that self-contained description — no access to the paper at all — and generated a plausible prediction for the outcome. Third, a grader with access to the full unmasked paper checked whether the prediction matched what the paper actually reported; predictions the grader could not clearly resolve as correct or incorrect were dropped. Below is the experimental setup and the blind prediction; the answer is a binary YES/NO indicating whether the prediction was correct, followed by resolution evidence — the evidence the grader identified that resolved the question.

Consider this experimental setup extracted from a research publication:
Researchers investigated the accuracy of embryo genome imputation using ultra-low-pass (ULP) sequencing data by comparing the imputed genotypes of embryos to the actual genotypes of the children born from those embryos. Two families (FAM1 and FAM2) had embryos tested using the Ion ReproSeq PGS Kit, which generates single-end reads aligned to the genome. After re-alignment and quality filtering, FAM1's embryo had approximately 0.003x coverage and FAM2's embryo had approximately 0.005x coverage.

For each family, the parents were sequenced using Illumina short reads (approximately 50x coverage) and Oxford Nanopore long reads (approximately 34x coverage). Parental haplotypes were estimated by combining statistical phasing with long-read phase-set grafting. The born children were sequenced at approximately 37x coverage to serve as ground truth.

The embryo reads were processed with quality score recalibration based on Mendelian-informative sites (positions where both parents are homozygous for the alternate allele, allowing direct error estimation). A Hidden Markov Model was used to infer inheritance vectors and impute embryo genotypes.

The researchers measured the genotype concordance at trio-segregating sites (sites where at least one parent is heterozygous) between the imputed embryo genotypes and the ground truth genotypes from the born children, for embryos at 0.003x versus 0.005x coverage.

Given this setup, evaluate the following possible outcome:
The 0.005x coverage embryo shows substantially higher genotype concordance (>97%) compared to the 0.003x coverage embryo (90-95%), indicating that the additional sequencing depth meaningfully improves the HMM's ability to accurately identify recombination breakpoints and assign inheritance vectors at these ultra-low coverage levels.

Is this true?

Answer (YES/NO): NO